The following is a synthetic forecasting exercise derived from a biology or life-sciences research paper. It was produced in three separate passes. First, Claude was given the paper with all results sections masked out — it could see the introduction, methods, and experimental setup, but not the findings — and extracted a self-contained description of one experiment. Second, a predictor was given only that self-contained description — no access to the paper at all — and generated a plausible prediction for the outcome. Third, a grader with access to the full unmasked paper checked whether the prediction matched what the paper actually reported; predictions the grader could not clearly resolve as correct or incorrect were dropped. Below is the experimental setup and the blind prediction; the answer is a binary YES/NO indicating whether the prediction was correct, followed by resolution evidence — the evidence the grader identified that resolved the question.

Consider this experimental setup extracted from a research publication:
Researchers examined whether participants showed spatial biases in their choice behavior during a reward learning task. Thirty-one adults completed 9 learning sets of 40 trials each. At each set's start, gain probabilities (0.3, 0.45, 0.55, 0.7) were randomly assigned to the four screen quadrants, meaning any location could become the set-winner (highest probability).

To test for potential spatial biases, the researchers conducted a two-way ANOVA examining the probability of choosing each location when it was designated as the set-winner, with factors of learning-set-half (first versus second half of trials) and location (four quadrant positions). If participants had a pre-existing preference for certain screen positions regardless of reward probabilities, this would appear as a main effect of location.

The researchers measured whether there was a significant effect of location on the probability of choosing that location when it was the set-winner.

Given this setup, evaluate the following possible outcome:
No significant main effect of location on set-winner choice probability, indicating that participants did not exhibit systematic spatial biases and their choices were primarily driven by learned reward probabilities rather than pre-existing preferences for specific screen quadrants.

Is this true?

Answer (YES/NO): YES